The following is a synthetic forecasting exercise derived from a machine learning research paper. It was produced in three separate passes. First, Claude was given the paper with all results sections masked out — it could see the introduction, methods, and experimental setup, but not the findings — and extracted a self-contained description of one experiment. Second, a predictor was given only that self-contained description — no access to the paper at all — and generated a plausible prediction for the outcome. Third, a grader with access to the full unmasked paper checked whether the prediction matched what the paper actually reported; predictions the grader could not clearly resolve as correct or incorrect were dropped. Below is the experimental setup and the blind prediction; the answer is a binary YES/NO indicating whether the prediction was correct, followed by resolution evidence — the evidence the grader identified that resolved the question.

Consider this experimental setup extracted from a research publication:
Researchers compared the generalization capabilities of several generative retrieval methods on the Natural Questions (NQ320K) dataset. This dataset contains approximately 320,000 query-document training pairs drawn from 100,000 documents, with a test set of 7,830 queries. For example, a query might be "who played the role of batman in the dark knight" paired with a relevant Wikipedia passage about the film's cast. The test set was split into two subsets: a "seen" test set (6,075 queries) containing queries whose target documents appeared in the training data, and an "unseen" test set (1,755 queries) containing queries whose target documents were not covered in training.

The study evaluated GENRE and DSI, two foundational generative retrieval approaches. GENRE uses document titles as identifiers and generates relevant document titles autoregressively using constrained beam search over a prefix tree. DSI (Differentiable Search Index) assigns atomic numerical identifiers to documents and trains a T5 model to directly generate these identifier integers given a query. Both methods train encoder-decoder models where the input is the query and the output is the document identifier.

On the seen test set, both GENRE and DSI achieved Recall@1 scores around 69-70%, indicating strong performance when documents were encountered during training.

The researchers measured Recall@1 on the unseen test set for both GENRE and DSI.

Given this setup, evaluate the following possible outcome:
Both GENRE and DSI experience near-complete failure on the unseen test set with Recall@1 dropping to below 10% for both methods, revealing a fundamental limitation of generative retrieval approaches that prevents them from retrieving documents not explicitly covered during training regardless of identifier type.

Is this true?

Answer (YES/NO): NO